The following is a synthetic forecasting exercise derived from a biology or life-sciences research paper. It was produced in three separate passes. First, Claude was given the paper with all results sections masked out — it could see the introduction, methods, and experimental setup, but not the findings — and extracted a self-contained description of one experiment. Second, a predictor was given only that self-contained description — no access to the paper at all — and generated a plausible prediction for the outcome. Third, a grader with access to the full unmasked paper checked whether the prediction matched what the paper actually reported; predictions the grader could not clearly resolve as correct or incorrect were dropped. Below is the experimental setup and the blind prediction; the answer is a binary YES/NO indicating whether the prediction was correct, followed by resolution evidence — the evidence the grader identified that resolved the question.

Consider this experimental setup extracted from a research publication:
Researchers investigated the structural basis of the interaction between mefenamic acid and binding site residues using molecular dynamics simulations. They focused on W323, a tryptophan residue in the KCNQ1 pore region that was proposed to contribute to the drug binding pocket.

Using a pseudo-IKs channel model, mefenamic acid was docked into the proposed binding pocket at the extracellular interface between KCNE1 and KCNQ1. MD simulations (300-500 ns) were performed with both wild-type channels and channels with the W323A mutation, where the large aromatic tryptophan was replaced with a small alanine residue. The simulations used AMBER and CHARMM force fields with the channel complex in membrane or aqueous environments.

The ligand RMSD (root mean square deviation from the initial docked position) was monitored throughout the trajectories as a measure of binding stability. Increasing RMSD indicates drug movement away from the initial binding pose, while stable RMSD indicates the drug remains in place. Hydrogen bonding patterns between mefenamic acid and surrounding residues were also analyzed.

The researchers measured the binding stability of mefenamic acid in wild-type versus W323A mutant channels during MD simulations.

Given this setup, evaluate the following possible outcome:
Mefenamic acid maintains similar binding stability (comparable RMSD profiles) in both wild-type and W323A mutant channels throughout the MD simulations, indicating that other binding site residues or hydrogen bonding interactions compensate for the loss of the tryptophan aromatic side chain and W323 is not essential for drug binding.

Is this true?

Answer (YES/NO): NO